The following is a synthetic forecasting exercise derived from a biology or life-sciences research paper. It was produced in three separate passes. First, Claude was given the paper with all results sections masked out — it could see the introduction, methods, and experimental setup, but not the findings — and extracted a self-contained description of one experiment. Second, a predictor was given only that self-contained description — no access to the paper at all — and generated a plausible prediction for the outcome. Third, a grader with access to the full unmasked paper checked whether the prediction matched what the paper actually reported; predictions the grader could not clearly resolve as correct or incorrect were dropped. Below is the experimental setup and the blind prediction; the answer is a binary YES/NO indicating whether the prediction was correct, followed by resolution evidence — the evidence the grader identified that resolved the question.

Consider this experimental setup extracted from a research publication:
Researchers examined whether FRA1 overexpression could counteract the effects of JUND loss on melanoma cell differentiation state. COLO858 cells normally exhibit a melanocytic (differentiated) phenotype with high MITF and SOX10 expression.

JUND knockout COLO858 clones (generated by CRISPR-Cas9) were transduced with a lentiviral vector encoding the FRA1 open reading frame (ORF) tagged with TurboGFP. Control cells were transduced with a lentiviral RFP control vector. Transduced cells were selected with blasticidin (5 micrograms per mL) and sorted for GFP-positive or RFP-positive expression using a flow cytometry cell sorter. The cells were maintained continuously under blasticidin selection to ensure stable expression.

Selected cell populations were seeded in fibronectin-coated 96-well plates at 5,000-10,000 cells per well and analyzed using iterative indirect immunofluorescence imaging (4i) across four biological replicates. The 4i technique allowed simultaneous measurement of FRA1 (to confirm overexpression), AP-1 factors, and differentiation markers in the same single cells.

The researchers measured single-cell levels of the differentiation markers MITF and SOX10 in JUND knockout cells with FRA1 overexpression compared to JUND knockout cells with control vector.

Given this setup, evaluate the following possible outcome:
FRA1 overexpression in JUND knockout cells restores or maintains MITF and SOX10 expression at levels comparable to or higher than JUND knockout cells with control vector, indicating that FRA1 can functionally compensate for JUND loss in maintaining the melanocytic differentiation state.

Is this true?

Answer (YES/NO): YES